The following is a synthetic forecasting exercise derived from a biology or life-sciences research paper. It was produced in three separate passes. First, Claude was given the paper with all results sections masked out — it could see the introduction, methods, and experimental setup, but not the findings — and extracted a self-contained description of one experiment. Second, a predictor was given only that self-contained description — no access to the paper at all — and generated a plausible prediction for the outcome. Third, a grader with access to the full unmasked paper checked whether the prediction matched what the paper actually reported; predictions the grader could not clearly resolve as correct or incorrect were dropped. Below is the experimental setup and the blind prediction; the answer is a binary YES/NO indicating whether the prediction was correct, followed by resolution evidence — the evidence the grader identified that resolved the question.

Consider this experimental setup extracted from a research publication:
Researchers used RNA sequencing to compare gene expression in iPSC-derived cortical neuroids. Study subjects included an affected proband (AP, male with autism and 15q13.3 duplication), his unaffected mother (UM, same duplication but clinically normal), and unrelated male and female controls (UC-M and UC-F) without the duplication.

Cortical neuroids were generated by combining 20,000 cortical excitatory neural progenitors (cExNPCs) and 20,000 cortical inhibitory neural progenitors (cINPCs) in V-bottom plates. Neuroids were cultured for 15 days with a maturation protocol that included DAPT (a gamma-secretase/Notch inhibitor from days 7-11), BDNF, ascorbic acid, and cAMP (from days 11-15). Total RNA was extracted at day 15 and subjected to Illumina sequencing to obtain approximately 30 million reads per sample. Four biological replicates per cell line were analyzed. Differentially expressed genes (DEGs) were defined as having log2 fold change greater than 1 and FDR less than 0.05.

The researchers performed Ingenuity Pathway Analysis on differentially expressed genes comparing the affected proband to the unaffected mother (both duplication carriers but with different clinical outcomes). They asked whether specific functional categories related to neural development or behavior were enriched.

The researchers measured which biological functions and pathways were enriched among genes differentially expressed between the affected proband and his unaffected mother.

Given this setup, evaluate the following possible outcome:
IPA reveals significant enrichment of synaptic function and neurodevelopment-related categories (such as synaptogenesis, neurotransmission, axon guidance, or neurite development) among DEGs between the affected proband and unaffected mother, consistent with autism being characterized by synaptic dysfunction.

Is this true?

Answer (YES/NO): YES